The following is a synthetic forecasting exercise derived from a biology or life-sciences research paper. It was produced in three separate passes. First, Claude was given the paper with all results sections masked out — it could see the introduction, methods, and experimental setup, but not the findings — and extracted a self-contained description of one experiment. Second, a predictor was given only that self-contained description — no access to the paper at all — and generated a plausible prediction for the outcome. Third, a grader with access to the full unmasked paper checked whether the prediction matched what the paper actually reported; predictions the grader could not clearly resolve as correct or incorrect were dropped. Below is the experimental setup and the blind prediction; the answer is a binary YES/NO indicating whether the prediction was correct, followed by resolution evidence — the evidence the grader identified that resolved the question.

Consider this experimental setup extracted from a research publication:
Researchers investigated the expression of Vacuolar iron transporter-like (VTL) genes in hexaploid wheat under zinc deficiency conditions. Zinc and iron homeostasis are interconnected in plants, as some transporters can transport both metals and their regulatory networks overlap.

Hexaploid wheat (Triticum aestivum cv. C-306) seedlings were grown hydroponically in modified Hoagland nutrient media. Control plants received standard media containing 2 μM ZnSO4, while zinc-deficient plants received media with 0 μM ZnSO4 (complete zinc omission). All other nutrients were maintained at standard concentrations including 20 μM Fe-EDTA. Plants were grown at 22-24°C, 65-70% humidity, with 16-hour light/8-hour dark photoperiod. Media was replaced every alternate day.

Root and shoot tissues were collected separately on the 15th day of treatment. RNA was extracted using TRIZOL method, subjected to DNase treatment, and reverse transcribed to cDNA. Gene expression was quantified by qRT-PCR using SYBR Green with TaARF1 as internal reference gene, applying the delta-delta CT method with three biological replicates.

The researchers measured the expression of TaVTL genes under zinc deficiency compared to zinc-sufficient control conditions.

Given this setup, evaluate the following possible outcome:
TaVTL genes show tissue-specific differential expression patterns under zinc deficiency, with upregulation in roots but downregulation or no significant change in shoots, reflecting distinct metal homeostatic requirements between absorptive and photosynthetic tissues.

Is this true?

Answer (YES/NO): NO